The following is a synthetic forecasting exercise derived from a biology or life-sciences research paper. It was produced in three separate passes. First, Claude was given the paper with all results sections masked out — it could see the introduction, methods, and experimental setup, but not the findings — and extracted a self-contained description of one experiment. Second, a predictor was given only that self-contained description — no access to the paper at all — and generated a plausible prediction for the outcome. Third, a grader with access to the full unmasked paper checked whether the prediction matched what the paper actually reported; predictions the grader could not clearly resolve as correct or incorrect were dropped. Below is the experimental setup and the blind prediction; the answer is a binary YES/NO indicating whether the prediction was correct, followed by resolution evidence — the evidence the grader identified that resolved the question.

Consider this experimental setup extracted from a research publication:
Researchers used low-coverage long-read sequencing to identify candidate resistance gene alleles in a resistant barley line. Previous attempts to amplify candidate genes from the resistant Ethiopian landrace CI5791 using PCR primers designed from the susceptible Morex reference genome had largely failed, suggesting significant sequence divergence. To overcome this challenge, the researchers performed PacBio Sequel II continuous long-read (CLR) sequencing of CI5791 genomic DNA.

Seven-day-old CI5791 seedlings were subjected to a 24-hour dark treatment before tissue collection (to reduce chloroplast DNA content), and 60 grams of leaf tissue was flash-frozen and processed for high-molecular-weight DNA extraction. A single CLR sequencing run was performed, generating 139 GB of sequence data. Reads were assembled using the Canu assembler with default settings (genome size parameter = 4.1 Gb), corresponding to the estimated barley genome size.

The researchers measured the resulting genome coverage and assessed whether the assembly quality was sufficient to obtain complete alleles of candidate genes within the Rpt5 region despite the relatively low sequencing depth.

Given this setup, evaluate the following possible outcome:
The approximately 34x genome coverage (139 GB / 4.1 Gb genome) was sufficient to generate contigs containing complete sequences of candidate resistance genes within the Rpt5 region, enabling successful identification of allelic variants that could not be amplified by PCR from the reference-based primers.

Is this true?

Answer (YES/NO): NO